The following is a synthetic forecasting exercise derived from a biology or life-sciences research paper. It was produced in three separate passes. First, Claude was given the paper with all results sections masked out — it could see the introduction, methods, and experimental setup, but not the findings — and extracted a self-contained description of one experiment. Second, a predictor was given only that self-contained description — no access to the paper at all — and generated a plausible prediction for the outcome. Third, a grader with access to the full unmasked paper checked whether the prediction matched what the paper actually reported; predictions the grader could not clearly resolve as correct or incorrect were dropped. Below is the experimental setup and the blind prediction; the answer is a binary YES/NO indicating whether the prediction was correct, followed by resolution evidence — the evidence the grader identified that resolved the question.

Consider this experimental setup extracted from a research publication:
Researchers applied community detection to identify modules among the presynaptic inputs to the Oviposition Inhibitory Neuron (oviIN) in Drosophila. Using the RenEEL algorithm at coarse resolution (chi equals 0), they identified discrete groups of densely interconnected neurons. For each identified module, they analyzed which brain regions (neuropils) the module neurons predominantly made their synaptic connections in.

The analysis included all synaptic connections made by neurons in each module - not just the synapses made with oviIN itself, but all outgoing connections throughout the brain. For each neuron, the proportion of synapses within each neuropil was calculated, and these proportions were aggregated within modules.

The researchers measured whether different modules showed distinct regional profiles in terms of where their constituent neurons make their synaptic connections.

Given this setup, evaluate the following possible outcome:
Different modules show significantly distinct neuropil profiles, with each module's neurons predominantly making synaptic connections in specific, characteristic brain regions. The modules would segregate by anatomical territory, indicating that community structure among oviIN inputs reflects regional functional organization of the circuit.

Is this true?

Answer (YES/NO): NO